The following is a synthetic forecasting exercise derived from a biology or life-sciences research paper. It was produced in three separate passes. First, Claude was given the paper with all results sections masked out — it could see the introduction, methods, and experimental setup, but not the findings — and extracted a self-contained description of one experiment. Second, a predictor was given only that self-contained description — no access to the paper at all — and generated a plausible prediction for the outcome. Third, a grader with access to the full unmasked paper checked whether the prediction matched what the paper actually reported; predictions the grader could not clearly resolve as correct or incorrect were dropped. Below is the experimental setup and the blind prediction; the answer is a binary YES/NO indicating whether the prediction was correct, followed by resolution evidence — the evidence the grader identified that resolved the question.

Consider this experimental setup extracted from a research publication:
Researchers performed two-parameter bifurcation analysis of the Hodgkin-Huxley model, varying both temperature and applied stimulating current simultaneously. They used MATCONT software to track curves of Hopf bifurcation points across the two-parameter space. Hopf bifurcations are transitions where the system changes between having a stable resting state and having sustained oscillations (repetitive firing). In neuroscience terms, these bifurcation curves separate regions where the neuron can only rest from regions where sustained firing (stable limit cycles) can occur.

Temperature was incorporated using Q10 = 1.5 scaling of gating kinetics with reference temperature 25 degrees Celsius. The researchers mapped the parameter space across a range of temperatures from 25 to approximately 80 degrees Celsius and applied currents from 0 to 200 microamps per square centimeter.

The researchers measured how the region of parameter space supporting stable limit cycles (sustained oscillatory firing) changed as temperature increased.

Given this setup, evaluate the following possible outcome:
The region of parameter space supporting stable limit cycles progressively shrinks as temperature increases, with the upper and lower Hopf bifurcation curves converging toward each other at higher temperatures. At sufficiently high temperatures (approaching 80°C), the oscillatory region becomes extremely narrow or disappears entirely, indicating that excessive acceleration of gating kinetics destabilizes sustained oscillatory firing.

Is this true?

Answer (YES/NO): YES